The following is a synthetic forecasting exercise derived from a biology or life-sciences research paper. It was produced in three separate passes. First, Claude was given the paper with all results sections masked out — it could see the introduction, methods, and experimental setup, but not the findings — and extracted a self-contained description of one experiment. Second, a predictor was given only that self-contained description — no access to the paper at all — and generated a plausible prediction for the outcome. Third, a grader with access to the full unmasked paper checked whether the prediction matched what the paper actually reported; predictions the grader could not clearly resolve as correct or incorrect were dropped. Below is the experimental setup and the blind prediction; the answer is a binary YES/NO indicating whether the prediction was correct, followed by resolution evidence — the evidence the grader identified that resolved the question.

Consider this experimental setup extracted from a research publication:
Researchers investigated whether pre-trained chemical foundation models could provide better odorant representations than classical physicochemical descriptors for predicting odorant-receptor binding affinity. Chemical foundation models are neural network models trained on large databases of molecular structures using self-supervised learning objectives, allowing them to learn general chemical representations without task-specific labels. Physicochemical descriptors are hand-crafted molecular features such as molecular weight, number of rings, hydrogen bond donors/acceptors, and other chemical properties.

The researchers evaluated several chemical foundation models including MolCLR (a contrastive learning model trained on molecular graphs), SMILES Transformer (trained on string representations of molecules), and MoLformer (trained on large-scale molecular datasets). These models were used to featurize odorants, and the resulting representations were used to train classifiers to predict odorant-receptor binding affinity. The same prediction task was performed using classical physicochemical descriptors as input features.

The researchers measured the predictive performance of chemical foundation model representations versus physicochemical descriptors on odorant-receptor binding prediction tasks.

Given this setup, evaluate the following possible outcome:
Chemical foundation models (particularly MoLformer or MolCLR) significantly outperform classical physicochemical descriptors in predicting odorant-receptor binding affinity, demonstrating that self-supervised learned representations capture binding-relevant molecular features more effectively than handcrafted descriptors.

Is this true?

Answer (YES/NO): NO